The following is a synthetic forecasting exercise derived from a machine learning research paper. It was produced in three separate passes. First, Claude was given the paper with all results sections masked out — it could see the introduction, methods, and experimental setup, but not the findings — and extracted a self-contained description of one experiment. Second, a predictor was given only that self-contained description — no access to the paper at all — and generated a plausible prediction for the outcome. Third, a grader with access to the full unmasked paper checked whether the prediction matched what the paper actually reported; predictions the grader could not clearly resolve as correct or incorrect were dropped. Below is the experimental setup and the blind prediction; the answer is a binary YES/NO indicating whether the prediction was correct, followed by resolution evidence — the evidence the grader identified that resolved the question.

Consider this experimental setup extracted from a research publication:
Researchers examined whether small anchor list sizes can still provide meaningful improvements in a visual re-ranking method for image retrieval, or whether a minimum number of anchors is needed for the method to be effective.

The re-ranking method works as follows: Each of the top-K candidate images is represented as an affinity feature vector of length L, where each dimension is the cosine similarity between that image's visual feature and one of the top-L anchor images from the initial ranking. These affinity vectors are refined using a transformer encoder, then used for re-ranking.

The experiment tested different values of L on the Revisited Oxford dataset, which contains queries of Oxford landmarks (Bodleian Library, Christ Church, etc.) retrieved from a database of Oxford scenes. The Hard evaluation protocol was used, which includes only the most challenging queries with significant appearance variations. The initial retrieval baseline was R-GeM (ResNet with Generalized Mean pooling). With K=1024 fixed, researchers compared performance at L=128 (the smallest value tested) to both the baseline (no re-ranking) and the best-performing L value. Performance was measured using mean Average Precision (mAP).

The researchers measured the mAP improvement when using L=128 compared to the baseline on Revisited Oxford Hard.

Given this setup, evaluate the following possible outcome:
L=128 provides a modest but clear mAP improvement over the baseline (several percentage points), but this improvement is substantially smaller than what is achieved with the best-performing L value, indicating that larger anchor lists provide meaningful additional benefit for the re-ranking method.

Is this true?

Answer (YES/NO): NO